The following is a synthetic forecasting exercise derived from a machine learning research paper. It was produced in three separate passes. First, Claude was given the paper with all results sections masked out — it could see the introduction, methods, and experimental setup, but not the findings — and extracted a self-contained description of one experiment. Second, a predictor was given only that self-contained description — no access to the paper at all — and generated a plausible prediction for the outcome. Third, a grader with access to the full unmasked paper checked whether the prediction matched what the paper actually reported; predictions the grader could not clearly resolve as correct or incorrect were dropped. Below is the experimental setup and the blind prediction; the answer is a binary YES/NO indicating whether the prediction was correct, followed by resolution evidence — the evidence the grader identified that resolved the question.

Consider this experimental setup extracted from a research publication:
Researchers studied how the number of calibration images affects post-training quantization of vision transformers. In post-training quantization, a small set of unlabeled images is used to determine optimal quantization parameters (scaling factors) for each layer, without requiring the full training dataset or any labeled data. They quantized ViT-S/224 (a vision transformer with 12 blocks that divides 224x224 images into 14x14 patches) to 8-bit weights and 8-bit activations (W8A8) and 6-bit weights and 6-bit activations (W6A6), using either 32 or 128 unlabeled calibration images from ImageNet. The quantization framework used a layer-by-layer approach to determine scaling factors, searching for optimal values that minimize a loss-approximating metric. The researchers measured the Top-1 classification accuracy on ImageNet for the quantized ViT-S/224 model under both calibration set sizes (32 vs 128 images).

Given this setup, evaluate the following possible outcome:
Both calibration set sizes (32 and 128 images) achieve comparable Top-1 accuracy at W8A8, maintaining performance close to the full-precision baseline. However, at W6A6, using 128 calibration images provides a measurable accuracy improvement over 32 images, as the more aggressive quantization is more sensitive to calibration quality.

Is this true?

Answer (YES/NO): NO